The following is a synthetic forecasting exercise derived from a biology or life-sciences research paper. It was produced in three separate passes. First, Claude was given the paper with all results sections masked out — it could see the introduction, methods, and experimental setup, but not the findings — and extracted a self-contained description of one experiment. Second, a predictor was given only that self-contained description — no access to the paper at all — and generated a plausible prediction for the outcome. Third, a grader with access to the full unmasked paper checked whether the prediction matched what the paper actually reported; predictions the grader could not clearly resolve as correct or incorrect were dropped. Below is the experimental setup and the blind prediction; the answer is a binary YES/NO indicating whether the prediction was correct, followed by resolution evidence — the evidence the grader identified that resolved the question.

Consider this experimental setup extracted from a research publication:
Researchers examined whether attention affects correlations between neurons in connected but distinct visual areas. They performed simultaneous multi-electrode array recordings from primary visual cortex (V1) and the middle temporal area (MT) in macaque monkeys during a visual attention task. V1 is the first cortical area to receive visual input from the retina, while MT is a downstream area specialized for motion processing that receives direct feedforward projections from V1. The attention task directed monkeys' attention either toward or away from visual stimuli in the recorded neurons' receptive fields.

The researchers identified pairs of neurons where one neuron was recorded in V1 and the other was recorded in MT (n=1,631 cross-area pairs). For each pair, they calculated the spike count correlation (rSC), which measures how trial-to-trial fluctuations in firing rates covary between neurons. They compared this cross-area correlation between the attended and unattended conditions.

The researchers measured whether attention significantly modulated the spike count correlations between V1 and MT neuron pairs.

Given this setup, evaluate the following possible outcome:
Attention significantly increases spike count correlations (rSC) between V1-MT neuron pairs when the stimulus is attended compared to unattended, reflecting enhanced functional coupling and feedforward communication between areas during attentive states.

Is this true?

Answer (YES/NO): YES